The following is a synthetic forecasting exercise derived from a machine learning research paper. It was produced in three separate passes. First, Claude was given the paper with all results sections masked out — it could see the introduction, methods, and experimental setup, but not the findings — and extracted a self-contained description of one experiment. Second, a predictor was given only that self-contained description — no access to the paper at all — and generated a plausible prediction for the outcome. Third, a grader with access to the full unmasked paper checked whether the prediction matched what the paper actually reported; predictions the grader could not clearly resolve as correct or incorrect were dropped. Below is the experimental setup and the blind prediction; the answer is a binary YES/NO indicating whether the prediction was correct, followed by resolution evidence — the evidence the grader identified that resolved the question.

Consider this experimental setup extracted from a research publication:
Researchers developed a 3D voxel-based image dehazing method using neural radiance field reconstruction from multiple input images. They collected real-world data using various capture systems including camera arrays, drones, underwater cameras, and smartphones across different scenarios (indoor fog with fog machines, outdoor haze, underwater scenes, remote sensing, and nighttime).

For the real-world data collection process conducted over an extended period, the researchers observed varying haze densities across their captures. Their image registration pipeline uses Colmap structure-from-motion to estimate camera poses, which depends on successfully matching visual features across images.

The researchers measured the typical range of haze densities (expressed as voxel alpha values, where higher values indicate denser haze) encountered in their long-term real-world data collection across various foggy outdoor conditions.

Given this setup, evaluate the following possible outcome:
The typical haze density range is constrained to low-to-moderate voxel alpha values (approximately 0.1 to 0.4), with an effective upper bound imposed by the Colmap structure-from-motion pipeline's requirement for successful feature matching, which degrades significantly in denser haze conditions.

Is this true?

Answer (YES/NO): NO